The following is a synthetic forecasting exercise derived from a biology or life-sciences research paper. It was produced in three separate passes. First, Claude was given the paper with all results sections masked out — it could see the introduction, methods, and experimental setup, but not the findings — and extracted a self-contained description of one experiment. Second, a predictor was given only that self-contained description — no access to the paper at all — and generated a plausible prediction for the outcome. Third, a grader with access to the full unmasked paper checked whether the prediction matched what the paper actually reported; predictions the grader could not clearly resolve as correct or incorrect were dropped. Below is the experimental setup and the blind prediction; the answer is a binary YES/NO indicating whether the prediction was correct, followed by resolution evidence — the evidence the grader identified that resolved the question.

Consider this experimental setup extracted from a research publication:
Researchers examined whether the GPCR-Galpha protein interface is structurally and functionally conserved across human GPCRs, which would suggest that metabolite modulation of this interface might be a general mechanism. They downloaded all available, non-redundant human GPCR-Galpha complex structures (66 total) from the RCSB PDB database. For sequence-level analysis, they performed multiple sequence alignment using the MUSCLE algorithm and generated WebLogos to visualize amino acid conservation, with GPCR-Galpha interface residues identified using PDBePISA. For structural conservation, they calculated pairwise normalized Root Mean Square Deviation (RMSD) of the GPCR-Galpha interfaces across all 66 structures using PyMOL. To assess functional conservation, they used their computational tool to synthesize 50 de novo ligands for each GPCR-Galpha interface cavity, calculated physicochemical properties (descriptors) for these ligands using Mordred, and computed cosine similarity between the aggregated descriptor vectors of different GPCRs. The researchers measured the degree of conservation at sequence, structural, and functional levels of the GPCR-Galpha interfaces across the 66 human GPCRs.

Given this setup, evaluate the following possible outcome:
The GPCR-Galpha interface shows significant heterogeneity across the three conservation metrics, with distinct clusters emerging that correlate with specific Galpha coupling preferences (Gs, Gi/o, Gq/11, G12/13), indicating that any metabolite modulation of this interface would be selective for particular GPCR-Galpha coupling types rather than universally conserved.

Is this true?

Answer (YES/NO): NO